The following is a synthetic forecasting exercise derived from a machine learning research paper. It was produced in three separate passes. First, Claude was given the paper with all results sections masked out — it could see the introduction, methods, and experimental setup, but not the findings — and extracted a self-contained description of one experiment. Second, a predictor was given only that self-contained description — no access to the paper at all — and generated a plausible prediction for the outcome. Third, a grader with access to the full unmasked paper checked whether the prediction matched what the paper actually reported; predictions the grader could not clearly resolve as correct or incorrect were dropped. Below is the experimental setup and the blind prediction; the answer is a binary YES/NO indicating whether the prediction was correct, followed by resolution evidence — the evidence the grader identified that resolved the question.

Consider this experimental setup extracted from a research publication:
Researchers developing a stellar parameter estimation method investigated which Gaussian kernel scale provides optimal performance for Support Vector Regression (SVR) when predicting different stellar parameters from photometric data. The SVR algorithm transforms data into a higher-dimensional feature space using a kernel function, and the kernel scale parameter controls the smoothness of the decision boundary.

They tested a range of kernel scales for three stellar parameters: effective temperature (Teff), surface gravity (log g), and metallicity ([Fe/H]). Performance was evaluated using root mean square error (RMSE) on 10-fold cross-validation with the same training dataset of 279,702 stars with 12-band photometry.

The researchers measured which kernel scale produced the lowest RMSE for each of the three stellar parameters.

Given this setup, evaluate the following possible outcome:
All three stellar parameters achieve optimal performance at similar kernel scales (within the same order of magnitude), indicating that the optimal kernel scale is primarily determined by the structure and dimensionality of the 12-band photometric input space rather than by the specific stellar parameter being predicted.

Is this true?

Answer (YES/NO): NO